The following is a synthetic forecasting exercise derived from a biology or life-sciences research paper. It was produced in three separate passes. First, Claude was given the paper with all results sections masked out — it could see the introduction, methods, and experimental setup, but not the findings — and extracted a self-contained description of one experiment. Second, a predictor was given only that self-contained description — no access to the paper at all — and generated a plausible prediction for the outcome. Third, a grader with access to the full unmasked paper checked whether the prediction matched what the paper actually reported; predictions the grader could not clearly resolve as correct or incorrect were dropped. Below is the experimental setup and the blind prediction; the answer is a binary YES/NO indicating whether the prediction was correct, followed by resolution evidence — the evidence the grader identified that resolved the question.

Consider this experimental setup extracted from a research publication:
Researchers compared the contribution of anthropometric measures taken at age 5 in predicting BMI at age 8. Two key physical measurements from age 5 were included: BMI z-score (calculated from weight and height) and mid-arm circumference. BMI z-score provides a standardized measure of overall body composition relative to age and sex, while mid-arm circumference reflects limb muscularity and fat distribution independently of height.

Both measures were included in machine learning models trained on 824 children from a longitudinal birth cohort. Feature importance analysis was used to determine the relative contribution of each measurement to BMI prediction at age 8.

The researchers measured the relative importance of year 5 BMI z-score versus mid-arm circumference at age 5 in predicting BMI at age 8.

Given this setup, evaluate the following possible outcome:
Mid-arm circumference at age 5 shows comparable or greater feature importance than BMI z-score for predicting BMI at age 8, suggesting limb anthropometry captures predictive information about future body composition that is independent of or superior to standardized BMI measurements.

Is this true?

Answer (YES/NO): NO